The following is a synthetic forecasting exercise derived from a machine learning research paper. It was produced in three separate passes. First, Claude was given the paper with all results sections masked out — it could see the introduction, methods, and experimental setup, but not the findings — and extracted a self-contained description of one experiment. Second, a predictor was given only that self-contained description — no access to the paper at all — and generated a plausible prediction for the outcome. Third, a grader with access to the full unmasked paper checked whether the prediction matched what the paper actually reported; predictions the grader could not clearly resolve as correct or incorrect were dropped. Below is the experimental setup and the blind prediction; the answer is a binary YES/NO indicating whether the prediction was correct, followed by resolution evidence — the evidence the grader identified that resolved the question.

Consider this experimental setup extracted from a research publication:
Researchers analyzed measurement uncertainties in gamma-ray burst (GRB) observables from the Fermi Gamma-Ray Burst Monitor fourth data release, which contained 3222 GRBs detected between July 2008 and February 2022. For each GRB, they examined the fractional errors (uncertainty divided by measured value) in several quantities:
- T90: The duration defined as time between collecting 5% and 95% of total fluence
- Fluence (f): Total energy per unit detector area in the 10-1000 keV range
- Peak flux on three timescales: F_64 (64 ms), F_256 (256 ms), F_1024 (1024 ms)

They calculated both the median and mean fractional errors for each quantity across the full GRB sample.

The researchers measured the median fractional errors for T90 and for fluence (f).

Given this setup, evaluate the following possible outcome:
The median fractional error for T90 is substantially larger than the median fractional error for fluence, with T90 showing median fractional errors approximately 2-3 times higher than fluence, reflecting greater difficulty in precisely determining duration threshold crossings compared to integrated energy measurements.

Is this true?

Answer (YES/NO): NO